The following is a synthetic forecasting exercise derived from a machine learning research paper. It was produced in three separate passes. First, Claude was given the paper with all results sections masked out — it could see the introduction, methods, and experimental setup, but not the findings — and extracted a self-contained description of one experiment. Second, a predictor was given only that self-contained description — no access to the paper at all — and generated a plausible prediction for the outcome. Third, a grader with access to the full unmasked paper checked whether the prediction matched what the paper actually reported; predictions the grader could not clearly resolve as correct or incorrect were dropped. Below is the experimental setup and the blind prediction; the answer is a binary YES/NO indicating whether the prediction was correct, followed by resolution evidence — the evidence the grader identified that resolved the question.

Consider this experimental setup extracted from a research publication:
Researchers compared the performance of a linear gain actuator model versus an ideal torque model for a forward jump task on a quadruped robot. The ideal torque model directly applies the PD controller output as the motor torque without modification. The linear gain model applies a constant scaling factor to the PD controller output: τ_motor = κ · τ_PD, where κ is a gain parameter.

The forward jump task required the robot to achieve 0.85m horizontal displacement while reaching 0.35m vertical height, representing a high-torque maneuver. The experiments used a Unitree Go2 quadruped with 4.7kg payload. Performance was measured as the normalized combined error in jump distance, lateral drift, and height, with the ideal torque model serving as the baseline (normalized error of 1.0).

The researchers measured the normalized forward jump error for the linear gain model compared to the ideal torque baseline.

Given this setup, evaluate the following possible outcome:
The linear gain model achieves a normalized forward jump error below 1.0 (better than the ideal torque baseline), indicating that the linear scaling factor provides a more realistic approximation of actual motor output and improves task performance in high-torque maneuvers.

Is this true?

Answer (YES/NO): NO